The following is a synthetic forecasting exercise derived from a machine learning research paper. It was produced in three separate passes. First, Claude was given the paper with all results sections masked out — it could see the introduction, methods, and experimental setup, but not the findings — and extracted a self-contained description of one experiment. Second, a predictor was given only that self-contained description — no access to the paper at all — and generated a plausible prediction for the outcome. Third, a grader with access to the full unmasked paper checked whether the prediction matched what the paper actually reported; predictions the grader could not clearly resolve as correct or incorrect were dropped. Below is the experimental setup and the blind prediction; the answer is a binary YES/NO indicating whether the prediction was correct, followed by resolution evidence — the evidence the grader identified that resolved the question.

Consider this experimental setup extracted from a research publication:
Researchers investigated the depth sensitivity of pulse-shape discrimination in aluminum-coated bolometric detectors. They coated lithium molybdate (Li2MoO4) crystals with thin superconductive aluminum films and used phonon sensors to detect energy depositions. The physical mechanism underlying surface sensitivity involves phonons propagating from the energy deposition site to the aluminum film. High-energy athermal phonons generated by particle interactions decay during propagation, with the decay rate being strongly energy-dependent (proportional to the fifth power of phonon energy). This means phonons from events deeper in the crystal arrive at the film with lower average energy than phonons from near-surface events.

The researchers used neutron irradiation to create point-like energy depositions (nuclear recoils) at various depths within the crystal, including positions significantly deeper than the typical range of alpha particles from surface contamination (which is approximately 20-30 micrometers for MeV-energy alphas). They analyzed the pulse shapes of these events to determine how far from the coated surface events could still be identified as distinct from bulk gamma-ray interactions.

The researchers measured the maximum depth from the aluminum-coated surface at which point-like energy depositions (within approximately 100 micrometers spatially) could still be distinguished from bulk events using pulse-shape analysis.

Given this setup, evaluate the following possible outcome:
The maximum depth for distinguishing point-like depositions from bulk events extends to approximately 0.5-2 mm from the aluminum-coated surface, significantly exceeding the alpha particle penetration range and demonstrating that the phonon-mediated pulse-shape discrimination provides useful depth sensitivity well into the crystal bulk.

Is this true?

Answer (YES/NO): YES